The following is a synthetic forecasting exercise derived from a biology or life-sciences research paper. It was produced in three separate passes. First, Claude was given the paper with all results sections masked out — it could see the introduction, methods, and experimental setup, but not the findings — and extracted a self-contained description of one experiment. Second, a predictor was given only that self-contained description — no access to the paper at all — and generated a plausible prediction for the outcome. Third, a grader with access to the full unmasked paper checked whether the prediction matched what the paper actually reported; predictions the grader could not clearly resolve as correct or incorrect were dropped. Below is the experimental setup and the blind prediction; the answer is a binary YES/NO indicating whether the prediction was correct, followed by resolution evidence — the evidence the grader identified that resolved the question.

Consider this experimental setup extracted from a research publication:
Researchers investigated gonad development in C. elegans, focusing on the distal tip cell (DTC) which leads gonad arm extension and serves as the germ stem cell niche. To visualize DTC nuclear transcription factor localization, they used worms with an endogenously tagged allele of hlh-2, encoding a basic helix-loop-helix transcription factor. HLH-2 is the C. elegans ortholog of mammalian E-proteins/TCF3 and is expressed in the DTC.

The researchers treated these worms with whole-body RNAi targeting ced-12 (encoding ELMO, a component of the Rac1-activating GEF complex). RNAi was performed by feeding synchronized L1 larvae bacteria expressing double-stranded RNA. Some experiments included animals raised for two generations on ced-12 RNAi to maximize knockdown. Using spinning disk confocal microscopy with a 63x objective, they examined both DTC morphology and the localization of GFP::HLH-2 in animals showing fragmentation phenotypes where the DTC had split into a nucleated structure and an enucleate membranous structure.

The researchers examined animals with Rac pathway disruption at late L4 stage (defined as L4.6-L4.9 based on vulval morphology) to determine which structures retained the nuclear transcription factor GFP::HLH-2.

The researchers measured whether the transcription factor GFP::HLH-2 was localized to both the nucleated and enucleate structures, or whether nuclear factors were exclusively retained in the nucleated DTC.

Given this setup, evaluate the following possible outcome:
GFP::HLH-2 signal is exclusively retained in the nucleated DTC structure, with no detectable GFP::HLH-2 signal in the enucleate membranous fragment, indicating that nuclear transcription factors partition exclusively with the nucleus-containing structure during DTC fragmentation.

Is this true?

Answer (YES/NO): NO